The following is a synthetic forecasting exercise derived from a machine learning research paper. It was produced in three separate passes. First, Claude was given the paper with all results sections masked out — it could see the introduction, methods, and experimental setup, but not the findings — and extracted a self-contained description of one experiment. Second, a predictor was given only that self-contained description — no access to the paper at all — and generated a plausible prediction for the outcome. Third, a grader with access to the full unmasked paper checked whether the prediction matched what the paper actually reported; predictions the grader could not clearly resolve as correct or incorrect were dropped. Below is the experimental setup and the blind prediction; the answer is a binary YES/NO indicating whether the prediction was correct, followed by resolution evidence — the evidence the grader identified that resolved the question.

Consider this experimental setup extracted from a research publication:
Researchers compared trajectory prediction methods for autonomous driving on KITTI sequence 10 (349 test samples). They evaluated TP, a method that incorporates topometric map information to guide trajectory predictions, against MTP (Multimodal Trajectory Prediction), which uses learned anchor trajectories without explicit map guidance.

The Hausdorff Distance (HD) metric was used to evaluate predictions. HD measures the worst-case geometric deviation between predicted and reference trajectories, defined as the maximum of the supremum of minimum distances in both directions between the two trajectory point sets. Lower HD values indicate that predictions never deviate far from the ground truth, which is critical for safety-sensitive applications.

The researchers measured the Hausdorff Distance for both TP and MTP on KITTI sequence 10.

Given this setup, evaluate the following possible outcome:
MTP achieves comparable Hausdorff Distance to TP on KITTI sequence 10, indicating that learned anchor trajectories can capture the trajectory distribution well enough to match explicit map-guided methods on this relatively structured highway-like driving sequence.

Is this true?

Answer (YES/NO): NO